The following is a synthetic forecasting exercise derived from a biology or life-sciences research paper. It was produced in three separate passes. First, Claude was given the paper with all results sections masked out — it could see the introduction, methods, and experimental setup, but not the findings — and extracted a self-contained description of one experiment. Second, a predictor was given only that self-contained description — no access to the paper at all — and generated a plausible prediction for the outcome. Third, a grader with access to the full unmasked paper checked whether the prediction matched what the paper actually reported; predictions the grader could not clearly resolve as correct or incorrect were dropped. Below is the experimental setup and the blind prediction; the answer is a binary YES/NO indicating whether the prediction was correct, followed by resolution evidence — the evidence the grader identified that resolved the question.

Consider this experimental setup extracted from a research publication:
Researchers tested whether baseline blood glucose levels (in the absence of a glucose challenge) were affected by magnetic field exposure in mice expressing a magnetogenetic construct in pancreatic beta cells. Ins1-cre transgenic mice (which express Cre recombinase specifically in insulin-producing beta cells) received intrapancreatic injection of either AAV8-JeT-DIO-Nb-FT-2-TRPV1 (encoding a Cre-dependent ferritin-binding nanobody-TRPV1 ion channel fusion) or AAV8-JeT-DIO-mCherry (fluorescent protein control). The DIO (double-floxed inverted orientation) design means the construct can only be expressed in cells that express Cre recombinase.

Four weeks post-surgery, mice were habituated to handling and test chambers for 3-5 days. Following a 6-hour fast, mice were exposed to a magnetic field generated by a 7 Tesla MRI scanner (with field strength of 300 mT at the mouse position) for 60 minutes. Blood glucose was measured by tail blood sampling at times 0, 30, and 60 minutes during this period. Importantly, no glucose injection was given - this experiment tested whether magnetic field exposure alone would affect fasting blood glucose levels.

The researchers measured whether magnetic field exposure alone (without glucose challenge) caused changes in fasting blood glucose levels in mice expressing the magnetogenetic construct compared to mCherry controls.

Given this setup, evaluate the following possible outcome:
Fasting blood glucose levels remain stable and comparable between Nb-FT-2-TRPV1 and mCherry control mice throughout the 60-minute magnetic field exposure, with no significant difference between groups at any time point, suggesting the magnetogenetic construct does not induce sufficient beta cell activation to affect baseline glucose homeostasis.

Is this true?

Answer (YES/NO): YES